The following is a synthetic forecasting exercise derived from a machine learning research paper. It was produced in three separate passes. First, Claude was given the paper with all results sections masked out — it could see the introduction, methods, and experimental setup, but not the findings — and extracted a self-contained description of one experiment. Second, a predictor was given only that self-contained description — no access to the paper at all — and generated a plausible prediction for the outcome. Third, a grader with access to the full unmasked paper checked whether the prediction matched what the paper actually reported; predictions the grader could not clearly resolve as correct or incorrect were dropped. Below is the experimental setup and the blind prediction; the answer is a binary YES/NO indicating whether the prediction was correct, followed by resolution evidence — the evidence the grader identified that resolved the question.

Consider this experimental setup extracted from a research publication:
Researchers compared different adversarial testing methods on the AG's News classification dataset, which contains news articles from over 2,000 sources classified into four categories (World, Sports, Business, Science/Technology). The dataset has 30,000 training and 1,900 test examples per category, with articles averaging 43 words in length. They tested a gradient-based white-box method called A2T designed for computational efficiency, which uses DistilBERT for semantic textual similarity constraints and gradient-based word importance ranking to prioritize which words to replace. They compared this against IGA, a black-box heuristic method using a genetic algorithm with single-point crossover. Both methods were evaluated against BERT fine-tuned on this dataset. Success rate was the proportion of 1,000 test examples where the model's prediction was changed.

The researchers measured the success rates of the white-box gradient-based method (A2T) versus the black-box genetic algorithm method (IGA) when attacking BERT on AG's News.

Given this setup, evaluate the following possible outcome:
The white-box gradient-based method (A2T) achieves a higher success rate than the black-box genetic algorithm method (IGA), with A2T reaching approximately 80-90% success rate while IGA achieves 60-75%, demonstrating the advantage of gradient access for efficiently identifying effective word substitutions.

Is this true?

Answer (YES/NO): NO